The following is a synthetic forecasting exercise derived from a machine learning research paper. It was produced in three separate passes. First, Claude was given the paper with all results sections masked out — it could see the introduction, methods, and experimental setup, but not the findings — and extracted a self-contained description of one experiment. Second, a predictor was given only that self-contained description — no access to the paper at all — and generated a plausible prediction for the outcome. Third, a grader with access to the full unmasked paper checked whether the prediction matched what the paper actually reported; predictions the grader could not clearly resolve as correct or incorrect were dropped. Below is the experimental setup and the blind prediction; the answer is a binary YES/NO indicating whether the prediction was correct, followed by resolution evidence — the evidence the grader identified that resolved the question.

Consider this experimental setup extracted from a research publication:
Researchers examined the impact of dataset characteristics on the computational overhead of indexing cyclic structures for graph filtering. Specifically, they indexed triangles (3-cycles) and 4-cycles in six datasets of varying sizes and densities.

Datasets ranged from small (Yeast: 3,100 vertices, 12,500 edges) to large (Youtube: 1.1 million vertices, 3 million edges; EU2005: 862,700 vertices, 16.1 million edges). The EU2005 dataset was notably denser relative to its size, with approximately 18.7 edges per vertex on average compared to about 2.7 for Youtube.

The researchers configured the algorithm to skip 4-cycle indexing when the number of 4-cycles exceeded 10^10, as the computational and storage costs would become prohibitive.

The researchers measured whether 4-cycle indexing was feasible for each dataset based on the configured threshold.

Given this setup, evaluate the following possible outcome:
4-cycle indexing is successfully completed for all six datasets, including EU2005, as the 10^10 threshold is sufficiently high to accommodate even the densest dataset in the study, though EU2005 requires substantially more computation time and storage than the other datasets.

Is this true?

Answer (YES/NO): NO